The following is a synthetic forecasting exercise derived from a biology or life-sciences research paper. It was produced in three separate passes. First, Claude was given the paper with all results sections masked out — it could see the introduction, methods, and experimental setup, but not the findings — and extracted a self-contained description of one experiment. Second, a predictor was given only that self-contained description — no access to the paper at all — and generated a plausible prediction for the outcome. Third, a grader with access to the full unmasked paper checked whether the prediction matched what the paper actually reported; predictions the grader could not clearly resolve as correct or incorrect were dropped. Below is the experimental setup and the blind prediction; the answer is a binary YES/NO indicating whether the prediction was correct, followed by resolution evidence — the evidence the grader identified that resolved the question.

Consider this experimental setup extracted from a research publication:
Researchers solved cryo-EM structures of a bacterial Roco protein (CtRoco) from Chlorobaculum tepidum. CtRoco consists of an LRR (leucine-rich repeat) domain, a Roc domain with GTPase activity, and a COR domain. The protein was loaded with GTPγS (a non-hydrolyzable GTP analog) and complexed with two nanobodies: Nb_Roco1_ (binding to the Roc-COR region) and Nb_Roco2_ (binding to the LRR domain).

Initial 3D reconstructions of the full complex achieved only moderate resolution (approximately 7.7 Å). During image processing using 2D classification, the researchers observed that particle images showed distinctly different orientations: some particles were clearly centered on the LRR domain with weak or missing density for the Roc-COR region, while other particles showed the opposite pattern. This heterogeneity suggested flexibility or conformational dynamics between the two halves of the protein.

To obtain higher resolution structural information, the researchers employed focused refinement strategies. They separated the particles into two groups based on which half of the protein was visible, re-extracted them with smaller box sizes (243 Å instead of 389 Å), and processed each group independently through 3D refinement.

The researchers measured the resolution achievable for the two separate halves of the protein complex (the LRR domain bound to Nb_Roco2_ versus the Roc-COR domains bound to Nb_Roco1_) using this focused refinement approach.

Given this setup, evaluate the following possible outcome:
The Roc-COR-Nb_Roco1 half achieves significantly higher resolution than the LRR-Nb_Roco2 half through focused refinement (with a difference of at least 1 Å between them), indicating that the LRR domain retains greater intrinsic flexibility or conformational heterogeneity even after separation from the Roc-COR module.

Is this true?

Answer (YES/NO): NO